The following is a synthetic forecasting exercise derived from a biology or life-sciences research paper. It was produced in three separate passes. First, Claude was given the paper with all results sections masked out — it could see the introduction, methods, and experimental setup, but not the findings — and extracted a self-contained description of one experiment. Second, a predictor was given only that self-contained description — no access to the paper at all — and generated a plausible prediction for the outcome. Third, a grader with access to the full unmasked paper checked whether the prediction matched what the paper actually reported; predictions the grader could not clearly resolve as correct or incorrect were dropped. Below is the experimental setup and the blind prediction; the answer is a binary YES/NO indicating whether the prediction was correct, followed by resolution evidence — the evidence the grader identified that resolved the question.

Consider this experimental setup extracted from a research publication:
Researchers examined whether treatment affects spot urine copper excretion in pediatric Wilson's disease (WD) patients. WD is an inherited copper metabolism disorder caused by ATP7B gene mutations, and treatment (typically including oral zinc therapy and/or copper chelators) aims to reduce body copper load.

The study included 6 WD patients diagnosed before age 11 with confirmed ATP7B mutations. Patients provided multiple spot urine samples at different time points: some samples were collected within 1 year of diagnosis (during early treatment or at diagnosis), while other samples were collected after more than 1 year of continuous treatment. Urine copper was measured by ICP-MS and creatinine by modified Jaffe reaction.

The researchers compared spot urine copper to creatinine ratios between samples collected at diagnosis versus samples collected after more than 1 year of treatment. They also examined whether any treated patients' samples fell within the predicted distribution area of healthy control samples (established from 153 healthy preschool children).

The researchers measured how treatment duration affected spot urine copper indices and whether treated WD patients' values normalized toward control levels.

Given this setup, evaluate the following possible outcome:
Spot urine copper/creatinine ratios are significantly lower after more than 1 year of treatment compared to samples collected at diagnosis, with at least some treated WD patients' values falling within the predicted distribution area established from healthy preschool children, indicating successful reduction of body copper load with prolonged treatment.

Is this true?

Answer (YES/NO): YES